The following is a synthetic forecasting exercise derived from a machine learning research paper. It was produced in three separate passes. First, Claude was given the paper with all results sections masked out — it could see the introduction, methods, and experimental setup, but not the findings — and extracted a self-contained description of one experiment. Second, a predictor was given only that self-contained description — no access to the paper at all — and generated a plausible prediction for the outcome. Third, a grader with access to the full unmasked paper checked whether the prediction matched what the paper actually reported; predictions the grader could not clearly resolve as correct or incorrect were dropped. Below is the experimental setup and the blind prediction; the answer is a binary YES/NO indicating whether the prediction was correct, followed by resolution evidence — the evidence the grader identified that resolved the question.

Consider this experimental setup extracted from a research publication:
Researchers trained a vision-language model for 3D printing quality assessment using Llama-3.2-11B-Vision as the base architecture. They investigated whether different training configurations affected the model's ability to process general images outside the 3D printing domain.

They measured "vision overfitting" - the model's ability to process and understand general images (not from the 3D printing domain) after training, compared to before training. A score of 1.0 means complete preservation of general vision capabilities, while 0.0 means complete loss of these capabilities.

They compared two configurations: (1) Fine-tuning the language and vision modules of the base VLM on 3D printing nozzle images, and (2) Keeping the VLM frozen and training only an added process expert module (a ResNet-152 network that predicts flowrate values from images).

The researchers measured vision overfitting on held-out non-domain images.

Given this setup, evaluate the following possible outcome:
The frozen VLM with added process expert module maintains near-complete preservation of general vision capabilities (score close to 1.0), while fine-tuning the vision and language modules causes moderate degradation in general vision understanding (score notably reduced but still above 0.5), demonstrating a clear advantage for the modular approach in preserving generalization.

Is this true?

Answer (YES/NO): NO